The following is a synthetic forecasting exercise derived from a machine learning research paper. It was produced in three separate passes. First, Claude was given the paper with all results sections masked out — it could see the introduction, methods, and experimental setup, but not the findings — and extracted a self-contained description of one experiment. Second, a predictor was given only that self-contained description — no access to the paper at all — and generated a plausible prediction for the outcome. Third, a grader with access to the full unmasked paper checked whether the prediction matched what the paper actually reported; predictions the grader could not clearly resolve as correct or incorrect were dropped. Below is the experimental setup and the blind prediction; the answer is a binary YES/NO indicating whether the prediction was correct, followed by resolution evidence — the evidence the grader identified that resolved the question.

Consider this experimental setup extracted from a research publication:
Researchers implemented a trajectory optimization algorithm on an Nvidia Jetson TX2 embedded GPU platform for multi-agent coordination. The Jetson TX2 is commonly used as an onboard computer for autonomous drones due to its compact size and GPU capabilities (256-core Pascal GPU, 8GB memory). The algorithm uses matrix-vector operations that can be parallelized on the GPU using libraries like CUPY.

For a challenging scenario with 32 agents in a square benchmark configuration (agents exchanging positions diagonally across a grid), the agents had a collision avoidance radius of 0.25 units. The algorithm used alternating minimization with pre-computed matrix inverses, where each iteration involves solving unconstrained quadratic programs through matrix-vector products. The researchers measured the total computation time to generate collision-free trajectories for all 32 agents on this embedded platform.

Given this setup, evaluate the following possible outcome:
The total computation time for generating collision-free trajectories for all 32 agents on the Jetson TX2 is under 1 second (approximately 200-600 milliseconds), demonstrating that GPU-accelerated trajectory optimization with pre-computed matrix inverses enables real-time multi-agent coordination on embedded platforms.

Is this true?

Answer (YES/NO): NO